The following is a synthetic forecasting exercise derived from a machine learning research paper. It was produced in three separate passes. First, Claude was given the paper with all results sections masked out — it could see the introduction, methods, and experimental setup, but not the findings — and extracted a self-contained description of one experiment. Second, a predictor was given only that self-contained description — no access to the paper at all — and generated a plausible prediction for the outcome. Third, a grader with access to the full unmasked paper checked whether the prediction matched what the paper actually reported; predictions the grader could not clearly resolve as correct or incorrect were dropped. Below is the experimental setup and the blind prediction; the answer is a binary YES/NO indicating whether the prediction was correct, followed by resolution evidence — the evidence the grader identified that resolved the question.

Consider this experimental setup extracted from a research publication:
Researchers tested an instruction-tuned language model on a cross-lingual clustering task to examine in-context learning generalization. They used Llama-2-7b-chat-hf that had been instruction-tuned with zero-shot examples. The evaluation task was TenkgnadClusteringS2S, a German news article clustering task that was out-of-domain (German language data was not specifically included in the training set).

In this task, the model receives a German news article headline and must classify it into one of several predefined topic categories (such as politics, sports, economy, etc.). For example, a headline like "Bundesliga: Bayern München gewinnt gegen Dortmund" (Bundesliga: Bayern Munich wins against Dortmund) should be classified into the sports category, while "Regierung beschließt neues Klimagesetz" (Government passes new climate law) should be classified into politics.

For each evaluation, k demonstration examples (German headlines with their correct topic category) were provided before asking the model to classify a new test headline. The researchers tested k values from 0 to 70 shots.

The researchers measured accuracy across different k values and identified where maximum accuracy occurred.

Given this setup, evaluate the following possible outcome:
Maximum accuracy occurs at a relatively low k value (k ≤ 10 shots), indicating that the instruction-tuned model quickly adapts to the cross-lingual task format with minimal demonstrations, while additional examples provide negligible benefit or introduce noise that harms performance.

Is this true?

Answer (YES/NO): NO